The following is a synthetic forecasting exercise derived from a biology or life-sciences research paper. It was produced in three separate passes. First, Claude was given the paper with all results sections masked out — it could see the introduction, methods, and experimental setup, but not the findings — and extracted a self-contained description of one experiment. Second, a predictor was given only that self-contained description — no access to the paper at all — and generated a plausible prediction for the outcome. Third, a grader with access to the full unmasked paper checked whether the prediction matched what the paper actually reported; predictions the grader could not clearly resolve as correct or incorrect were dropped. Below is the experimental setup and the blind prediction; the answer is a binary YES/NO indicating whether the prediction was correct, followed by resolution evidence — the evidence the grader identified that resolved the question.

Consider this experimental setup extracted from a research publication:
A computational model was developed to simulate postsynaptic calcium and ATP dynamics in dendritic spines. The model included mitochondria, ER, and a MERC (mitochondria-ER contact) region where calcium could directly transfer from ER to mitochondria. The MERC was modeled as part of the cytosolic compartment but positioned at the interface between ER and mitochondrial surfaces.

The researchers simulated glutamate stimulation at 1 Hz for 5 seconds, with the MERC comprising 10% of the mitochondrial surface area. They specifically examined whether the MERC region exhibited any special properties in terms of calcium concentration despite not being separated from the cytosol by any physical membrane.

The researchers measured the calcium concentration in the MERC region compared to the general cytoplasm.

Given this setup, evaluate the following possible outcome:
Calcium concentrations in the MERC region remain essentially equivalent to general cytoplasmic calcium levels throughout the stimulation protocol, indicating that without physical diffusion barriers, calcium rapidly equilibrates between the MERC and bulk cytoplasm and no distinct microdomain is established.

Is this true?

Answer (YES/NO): NO